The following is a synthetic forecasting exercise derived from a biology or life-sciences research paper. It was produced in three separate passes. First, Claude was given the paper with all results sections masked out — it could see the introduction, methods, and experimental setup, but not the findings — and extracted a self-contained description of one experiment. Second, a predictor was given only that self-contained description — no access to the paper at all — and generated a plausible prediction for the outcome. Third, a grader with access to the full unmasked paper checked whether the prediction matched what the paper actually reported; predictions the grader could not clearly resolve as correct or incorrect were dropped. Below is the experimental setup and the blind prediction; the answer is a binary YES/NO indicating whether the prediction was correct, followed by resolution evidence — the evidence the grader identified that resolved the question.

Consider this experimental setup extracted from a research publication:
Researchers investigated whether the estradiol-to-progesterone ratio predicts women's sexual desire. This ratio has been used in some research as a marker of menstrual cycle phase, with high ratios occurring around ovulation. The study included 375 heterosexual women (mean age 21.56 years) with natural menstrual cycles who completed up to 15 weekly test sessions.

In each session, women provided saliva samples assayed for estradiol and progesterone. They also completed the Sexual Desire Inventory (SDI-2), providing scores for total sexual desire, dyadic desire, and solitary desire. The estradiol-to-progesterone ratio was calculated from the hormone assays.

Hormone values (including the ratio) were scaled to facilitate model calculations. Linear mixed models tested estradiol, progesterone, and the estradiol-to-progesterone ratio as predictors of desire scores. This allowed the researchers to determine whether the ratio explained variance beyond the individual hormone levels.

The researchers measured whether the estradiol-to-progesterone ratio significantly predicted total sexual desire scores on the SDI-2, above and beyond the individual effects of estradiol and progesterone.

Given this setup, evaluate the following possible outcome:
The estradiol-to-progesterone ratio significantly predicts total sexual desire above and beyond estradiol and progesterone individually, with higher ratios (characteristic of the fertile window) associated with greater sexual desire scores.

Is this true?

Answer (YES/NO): NO